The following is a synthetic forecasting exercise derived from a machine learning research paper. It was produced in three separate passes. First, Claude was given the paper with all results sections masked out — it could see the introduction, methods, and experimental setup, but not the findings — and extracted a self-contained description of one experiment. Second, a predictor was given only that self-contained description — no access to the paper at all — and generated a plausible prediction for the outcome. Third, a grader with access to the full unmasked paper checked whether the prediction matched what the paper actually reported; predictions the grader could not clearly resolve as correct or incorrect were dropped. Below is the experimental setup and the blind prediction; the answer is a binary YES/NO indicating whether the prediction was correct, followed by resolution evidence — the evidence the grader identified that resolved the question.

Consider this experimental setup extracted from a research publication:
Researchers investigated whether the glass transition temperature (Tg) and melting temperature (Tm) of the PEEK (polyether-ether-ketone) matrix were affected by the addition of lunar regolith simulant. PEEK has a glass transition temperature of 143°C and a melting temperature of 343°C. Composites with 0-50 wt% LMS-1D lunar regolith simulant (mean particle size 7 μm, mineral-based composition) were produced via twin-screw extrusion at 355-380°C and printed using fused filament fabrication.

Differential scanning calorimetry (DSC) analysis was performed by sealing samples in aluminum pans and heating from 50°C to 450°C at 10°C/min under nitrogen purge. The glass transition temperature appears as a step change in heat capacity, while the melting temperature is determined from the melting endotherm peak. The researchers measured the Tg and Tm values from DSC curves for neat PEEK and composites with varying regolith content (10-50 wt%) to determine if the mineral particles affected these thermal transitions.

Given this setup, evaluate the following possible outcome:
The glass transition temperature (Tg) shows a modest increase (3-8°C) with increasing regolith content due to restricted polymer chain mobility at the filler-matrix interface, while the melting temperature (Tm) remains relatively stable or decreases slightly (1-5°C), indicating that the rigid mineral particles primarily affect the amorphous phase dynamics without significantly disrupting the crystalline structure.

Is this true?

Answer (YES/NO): NO